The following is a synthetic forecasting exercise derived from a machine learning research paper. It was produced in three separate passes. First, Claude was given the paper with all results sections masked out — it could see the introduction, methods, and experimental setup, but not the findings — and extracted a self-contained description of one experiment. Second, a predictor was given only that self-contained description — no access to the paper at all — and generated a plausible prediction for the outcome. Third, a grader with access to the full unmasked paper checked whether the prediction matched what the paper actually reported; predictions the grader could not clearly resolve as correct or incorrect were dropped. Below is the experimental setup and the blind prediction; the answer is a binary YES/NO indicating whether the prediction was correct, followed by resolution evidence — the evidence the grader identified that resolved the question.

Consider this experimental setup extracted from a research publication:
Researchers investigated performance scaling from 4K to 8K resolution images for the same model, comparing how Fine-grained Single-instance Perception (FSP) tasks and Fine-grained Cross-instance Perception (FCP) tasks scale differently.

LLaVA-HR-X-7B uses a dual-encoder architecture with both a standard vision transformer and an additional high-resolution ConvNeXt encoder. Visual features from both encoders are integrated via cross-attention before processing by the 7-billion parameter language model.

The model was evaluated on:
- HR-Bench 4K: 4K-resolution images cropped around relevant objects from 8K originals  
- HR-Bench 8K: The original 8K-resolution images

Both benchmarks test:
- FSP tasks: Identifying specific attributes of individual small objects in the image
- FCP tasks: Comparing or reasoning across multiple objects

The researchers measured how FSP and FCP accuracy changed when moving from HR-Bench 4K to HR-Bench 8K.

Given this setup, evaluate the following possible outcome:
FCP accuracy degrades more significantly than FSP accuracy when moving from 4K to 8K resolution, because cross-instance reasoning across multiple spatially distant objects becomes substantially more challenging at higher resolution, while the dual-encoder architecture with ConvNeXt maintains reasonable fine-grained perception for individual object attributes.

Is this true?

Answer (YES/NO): NO